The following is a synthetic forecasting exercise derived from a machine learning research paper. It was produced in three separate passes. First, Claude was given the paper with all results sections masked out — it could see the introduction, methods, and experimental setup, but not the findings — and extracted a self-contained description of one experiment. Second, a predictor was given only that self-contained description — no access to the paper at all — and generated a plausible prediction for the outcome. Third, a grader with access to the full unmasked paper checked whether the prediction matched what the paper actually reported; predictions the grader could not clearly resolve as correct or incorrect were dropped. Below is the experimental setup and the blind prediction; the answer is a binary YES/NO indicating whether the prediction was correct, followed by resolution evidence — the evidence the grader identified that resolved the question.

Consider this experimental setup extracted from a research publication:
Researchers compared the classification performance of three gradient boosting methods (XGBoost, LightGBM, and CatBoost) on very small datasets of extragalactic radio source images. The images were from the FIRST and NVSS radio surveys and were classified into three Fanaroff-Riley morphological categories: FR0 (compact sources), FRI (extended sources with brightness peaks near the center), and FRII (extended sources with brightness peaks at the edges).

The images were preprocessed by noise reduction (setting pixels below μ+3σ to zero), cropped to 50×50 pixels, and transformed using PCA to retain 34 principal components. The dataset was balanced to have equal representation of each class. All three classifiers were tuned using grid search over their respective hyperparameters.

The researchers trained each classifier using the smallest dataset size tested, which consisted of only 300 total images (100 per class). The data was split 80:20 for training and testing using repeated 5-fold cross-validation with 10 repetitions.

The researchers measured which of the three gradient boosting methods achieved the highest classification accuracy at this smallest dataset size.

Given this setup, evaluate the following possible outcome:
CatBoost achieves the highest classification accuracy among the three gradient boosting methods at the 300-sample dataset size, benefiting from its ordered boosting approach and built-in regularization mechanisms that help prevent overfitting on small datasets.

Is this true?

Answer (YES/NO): NO